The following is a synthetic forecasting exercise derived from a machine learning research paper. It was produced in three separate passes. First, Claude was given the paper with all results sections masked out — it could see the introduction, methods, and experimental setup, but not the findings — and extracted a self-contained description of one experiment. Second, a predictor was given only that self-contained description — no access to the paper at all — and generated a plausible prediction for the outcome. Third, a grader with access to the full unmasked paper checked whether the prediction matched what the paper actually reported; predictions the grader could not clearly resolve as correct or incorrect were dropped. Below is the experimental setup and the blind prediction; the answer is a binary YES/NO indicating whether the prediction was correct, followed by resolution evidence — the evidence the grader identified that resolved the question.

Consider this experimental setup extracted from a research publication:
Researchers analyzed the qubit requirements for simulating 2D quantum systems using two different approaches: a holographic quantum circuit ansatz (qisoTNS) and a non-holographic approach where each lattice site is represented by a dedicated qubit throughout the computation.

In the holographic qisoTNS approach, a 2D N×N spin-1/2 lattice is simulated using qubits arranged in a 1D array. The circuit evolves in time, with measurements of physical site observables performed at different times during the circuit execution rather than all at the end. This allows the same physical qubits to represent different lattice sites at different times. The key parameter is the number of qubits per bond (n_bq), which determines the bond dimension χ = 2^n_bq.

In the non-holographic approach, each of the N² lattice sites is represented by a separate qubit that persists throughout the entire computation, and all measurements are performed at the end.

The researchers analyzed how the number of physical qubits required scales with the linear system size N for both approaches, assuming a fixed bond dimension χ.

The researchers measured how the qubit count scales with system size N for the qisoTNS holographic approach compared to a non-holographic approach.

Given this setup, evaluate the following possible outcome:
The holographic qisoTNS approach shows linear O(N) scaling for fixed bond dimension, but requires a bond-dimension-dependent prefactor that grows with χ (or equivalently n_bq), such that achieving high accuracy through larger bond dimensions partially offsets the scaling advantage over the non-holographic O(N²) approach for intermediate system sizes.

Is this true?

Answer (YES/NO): YES